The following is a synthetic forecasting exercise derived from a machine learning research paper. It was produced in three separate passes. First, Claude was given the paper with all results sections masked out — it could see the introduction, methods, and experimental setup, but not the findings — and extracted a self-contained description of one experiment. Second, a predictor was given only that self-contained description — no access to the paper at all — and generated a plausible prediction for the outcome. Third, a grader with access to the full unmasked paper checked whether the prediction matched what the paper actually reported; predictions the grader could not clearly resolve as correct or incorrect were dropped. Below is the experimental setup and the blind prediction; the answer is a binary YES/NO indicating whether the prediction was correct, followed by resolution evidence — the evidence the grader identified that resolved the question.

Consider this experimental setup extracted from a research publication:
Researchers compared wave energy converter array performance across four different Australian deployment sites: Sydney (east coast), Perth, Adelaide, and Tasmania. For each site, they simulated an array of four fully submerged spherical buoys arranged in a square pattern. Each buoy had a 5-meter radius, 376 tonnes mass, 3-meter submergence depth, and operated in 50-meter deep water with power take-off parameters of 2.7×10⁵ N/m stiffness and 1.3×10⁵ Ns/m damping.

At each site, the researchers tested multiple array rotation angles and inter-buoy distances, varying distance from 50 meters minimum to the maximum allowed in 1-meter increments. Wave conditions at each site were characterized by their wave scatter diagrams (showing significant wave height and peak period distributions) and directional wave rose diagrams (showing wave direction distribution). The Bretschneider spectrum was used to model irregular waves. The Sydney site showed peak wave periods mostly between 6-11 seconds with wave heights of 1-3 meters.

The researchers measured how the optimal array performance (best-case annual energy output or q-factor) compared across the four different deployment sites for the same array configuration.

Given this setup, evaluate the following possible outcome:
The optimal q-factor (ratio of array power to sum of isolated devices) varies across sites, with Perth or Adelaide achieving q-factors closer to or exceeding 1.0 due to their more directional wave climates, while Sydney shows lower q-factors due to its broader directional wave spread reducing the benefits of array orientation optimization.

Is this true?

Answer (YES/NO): NO